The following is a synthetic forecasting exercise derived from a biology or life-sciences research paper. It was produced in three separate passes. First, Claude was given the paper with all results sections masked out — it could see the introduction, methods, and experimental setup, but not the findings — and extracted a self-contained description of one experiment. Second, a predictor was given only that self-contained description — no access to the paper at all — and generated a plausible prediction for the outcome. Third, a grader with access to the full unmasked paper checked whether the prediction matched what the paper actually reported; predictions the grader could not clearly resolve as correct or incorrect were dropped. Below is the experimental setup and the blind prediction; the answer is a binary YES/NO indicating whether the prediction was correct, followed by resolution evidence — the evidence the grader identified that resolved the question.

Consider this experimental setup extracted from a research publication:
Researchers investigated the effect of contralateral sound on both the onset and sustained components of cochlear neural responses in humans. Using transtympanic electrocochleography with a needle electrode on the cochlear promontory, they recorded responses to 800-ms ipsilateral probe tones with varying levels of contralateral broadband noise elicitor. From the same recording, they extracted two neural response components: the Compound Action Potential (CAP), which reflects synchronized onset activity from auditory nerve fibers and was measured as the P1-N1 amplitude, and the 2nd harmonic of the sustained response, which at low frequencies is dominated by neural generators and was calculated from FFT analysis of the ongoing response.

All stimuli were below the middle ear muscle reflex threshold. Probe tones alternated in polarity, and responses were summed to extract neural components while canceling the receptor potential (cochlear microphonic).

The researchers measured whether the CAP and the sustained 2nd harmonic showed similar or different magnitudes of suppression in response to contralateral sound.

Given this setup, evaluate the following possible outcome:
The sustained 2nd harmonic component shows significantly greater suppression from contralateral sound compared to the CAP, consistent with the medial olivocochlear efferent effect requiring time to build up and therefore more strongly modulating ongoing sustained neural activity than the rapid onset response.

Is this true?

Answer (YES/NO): NO